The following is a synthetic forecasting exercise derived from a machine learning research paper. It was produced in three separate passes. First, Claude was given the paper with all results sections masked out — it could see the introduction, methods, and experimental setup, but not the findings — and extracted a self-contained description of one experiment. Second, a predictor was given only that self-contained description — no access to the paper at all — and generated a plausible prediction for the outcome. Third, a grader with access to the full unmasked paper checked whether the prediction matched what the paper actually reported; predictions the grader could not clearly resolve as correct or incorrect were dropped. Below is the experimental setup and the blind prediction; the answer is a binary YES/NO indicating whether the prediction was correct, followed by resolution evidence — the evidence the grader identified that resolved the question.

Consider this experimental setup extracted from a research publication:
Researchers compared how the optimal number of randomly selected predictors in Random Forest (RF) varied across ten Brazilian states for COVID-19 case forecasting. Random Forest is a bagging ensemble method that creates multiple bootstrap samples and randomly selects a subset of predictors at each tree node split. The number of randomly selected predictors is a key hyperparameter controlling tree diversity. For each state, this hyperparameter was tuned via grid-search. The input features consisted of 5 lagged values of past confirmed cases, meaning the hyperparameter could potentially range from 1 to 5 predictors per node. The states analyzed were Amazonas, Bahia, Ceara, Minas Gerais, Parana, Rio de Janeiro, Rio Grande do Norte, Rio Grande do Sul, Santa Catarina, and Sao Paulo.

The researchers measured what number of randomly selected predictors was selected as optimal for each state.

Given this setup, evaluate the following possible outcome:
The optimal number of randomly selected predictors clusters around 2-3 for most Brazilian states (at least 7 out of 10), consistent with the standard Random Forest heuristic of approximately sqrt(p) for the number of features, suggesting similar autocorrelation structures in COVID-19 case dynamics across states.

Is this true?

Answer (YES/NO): NO